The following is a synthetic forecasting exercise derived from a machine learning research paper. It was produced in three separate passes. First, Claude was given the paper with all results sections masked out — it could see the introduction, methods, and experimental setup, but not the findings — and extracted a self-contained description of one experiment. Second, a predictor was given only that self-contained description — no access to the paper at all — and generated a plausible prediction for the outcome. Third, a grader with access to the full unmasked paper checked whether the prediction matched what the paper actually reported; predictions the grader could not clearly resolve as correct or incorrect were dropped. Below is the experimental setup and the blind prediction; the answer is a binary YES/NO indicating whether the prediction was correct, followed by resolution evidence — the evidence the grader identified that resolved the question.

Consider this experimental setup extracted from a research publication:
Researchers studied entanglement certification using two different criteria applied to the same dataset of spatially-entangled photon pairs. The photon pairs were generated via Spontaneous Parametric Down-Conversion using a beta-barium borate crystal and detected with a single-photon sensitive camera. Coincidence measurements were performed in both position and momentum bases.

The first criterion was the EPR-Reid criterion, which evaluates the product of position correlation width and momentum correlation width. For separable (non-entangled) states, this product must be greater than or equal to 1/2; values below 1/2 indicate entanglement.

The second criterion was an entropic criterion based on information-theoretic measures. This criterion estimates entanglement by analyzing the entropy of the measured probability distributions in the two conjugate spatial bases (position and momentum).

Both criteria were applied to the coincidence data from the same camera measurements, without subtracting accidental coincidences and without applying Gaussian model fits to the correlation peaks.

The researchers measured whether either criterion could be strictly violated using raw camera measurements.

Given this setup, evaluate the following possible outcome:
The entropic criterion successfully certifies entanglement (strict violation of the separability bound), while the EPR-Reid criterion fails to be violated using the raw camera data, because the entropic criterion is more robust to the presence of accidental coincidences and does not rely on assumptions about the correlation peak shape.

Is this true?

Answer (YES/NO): NO